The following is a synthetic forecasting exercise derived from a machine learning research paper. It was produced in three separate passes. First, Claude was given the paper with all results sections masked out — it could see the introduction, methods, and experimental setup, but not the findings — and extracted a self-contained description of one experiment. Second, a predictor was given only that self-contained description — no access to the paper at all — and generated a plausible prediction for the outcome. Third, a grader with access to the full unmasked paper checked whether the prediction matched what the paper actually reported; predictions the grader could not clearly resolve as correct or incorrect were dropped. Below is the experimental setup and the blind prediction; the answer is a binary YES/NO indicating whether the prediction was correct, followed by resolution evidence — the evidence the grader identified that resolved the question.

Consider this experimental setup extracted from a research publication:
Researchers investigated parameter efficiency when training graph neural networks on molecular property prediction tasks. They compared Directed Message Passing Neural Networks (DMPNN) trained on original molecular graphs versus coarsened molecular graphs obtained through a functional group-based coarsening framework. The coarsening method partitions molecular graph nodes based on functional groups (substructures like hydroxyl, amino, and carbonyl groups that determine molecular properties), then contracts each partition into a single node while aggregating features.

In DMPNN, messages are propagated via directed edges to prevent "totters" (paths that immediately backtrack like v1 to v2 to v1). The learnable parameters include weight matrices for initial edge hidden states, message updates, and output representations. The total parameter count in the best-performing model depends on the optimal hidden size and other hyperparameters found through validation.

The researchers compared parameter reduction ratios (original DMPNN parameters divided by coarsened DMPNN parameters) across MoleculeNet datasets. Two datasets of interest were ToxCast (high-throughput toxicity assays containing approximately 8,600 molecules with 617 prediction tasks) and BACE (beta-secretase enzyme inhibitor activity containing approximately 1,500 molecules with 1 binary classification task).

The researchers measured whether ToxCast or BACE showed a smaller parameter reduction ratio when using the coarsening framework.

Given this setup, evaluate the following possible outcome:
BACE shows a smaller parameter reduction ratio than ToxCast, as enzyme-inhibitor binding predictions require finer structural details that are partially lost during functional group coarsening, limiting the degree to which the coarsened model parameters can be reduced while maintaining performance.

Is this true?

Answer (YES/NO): NO